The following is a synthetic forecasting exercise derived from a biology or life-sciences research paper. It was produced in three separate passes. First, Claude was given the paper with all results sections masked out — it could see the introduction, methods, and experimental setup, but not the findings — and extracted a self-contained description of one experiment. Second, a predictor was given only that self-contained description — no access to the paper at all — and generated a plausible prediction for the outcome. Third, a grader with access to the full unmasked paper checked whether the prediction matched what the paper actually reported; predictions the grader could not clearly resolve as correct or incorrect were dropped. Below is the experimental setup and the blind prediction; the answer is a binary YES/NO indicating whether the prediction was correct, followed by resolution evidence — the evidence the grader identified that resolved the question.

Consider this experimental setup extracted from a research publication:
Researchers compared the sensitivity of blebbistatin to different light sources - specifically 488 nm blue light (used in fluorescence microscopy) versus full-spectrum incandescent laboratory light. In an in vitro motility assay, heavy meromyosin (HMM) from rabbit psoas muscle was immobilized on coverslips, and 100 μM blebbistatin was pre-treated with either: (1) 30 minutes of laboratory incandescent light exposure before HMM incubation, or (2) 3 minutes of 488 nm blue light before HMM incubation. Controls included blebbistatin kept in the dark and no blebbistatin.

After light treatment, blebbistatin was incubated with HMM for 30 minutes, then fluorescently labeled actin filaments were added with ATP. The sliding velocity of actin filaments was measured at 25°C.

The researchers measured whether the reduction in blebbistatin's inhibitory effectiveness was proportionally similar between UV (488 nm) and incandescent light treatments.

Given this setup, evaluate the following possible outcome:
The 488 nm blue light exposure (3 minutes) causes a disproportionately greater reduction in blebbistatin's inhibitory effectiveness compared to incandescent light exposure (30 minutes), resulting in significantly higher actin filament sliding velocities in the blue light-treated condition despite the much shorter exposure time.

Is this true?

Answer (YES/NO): NO